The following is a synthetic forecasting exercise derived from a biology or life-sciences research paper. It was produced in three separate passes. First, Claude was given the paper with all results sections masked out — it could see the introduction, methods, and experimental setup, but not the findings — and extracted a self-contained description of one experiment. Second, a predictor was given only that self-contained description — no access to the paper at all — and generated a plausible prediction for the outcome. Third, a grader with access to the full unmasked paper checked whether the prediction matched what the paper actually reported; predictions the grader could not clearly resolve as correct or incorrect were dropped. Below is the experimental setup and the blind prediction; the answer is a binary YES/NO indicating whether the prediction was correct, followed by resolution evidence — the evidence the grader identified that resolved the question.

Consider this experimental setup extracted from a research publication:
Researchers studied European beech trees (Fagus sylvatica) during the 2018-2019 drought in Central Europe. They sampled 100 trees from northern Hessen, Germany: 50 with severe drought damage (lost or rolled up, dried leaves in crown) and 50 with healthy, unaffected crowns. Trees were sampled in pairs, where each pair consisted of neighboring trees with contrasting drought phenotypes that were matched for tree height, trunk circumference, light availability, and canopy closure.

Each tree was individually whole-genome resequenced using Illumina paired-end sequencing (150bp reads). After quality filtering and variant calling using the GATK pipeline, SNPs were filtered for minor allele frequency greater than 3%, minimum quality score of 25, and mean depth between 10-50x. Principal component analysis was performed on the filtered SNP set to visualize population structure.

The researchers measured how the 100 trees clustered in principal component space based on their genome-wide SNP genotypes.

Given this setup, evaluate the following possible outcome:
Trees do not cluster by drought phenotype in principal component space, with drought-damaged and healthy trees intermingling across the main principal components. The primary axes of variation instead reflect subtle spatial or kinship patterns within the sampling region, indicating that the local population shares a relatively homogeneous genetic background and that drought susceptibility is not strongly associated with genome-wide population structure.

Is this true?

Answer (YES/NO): NO